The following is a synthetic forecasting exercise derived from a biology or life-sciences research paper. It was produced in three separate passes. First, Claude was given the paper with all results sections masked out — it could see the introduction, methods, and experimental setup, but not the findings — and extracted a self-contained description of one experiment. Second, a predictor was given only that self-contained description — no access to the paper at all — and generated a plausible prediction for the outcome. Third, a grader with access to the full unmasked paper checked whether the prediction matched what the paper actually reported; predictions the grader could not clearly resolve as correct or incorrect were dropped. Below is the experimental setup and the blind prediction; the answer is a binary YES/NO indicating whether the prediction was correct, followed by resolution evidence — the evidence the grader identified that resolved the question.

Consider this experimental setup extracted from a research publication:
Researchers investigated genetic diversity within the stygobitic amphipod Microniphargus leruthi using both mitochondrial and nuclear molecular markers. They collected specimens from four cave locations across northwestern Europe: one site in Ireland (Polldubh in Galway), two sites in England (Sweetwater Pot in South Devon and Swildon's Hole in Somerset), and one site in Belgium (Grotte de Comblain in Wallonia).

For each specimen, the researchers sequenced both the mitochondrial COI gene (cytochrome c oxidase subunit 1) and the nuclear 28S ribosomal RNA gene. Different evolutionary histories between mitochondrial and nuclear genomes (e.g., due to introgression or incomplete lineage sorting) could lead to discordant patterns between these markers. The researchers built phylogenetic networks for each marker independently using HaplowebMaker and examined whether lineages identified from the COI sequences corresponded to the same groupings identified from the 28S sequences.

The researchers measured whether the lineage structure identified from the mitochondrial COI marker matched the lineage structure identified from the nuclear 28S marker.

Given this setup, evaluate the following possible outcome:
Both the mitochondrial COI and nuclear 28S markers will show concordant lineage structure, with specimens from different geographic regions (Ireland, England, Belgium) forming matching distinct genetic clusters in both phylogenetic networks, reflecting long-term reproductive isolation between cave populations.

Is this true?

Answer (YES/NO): NO